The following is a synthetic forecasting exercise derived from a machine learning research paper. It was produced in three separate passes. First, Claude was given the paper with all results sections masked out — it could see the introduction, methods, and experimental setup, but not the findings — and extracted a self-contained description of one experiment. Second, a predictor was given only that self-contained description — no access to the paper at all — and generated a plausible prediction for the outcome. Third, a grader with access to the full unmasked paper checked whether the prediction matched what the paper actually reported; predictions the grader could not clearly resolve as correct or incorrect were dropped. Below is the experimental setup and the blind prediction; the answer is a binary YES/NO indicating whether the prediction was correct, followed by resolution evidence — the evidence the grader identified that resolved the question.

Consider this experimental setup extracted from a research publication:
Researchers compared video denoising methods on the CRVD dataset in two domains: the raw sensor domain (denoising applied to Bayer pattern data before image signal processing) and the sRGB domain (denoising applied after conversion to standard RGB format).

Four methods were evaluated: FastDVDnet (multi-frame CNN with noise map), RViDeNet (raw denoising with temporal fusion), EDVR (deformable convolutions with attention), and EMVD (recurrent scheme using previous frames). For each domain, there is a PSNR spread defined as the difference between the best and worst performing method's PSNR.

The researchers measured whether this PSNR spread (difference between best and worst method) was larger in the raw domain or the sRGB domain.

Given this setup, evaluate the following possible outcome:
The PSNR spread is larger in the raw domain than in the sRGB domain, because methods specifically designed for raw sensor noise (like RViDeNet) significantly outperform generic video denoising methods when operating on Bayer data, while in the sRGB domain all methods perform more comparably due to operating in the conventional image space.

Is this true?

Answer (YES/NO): NO